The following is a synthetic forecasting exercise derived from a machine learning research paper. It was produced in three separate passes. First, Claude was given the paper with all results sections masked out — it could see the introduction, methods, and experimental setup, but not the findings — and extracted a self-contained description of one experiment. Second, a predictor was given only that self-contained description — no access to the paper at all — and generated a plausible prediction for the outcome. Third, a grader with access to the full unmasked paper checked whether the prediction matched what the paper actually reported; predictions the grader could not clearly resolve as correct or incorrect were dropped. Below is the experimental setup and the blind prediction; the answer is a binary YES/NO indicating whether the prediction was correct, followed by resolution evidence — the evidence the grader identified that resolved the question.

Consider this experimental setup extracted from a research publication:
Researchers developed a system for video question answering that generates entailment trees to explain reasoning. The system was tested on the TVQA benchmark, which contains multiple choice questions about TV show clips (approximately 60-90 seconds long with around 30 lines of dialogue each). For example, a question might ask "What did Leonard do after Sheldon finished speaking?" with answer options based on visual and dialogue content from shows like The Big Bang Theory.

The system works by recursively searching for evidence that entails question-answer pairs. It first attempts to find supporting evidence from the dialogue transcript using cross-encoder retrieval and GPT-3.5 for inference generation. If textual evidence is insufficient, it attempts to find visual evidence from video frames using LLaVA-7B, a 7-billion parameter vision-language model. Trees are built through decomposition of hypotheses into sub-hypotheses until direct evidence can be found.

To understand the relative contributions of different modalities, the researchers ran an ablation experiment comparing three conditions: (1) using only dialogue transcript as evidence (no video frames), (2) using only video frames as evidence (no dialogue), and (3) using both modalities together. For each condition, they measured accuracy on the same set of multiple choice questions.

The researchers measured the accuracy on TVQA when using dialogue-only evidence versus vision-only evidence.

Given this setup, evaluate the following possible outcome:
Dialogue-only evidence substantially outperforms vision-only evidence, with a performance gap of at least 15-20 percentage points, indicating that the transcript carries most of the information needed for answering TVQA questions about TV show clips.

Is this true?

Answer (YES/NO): NO